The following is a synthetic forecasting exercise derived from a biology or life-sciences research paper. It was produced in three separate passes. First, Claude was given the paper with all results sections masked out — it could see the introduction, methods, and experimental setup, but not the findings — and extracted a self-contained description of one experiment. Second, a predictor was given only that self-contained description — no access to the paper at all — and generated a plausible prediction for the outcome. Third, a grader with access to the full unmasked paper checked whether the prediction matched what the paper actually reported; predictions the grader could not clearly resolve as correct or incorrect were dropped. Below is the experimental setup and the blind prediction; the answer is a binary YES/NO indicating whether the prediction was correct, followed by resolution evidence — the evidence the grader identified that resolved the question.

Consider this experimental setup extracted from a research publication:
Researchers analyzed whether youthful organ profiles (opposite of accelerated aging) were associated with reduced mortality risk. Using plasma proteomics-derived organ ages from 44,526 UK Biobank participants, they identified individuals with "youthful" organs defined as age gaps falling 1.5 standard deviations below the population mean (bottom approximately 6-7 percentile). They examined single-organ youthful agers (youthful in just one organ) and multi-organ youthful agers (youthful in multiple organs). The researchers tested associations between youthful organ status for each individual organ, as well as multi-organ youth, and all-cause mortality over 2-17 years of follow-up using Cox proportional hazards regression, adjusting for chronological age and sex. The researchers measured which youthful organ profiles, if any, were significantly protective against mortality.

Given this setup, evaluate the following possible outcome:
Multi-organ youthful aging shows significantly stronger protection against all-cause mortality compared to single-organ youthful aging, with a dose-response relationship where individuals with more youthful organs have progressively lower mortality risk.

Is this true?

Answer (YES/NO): NO